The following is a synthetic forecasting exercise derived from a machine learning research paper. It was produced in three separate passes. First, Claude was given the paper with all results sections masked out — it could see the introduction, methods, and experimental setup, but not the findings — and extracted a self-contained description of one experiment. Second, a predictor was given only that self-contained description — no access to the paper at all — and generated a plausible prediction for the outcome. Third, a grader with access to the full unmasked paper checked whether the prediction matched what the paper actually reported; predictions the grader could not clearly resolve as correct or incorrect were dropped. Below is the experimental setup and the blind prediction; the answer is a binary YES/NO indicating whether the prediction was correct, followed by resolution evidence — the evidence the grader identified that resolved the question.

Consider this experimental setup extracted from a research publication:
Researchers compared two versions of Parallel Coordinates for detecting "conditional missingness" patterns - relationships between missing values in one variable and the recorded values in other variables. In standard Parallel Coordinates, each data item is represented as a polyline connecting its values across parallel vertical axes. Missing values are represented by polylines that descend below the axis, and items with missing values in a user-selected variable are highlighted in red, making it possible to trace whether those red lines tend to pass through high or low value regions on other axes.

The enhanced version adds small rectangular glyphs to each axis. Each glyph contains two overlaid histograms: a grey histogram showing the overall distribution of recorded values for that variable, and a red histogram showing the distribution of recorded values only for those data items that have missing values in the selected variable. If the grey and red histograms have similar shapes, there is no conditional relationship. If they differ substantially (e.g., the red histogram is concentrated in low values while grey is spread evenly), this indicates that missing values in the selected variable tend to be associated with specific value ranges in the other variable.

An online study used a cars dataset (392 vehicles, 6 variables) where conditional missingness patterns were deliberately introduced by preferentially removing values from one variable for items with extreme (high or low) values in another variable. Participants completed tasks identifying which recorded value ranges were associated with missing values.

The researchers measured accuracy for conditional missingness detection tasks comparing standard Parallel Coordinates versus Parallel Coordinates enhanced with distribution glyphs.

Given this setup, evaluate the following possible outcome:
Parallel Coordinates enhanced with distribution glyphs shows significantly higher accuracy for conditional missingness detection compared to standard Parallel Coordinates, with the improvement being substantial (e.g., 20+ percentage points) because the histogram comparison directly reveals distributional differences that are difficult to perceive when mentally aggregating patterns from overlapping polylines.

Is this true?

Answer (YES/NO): NO